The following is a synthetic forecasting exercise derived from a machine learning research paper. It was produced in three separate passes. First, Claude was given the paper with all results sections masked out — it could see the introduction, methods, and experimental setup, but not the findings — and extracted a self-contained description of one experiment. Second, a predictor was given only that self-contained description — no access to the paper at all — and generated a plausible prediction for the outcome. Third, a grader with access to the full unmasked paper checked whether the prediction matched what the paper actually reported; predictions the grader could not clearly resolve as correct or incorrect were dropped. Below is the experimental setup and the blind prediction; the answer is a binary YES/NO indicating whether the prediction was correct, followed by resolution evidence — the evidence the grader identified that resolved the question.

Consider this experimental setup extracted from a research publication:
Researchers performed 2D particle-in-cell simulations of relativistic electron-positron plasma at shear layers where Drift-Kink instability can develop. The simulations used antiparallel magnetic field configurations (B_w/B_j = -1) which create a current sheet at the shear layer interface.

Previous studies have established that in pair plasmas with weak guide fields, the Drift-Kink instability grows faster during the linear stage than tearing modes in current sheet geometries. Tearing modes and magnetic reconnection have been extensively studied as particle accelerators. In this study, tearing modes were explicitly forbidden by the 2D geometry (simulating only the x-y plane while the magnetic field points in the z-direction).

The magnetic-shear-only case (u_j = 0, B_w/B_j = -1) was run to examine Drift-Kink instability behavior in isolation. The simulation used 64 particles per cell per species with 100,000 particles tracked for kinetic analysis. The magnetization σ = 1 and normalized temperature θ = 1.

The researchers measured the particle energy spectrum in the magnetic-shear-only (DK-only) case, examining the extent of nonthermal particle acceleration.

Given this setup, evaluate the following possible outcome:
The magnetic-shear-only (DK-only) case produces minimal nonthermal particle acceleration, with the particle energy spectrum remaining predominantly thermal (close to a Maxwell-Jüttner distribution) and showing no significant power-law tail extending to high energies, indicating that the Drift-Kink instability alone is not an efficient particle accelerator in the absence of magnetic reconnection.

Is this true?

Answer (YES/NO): NO